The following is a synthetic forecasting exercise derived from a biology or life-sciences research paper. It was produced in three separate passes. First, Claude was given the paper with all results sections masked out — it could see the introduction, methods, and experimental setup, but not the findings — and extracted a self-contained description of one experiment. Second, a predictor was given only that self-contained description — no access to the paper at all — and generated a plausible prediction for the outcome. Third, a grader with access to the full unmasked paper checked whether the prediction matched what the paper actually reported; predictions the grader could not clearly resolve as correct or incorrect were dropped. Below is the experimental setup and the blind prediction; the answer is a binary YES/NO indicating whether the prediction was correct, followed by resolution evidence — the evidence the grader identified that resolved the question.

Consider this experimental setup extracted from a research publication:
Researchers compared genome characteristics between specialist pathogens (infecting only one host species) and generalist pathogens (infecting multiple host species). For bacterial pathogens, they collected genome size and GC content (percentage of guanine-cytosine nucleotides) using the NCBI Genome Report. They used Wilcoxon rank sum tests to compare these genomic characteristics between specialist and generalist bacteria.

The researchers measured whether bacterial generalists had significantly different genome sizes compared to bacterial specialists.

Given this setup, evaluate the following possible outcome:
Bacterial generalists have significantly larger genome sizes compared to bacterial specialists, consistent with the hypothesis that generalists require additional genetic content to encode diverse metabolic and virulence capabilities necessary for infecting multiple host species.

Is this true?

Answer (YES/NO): NO